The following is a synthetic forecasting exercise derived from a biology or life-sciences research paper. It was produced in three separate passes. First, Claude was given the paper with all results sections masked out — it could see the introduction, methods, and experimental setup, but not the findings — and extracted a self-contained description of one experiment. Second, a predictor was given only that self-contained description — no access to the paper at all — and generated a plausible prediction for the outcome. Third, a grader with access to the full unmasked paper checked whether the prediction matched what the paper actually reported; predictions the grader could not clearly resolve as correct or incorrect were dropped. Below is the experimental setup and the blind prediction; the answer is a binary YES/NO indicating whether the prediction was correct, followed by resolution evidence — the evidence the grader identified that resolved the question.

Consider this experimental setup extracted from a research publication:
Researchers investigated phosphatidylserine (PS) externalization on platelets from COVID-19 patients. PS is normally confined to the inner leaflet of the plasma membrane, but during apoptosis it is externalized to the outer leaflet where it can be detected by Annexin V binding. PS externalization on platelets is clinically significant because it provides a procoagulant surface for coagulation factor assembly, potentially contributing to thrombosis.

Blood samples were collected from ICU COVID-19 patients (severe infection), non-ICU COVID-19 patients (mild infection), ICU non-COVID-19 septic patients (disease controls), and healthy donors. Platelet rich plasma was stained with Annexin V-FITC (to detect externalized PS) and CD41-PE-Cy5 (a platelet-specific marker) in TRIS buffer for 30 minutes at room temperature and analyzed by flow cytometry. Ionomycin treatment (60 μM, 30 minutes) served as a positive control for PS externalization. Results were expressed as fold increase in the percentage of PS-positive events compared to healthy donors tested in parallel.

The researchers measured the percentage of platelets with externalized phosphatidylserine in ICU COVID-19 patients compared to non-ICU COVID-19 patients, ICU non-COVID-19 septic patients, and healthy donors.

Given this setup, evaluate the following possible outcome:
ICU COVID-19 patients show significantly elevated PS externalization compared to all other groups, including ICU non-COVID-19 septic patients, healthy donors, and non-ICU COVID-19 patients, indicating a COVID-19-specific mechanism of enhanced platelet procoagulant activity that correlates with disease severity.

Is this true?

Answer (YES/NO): YES